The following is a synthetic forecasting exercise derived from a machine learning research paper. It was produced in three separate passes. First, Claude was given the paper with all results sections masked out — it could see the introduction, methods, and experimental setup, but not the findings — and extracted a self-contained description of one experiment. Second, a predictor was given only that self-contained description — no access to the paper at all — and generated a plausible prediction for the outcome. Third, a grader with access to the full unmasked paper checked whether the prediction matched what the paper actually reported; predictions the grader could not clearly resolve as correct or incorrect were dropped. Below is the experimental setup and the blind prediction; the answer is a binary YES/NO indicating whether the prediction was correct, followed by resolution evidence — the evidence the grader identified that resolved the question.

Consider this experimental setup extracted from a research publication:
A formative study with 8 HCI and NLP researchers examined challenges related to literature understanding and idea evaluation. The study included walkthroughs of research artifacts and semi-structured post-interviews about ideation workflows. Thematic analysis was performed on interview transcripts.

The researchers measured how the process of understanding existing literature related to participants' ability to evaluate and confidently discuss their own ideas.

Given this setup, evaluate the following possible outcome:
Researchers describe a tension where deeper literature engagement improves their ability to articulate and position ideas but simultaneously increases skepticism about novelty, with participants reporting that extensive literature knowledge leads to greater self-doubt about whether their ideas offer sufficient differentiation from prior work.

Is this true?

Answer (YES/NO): NO